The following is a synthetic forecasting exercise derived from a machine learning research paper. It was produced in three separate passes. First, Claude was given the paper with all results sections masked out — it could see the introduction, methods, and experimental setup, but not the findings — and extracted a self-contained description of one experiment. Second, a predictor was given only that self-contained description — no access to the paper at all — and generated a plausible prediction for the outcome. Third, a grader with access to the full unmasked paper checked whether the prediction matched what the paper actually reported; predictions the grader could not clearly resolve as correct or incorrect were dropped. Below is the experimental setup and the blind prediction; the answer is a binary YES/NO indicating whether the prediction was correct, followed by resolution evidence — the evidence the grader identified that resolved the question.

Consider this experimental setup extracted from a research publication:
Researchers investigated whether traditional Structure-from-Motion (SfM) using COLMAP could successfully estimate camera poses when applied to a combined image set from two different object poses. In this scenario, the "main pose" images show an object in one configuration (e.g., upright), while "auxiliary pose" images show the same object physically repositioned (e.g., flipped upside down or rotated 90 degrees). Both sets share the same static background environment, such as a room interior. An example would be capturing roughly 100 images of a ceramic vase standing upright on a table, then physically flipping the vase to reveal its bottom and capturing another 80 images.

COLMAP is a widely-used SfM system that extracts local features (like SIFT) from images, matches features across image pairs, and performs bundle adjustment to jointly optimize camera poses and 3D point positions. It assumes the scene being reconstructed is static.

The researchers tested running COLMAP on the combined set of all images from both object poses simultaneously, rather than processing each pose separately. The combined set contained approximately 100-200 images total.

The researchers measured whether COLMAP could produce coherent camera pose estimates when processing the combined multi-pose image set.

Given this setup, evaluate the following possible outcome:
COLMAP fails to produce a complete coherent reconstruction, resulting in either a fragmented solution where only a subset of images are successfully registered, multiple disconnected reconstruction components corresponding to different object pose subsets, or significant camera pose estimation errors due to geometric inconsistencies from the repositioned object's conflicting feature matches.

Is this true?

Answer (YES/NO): YES